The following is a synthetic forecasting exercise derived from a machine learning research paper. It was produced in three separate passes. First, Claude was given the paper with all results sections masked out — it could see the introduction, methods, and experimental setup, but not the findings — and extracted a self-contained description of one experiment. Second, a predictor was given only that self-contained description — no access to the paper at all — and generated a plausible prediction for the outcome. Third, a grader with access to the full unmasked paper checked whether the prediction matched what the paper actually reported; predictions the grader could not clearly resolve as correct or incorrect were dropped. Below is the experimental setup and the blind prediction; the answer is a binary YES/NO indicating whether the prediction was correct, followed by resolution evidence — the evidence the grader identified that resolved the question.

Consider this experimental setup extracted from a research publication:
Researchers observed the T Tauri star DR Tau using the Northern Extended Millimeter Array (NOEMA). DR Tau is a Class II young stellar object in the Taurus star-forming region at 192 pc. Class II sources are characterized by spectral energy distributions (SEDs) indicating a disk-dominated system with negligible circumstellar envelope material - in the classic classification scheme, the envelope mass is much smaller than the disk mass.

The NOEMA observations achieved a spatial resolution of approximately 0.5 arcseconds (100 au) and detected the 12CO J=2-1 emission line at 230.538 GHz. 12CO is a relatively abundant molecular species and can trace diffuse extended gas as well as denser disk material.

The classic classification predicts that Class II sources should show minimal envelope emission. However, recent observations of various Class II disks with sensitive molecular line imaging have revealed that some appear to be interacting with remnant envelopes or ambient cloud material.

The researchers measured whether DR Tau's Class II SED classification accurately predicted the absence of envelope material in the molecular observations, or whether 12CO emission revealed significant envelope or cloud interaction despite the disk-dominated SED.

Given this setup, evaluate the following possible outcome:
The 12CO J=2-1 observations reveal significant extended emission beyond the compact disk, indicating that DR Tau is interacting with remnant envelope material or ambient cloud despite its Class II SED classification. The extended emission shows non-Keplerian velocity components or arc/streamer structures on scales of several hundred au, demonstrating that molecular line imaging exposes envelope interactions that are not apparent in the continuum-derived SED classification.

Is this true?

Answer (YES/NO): YES